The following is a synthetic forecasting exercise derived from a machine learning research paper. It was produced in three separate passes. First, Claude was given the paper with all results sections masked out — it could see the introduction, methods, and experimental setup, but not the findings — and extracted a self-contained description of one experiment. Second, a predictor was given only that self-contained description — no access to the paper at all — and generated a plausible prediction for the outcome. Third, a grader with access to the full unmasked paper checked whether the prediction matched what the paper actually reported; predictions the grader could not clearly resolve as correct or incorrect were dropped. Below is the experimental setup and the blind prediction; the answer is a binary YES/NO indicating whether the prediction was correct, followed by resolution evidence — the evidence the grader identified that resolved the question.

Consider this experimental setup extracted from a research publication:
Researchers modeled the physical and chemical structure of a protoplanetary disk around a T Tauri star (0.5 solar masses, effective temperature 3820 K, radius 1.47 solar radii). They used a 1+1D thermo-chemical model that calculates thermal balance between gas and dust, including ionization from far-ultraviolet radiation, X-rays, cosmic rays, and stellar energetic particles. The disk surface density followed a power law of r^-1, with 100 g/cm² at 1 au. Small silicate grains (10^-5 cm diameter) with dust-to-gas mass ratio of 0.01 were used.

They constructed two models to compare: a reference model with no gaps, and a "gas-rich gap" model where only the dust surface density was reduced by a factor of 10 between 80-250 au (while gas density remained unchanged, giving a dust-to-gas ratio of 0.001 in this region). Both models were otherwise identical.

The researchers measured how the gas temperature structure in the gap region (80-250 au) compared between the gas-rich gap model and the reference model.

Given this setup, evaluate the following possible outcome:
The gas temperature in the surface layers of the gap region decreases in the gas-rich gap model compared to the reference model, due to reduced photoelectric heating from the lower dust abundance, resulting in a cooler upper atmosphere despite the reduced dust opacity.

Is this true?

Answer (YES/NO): NO